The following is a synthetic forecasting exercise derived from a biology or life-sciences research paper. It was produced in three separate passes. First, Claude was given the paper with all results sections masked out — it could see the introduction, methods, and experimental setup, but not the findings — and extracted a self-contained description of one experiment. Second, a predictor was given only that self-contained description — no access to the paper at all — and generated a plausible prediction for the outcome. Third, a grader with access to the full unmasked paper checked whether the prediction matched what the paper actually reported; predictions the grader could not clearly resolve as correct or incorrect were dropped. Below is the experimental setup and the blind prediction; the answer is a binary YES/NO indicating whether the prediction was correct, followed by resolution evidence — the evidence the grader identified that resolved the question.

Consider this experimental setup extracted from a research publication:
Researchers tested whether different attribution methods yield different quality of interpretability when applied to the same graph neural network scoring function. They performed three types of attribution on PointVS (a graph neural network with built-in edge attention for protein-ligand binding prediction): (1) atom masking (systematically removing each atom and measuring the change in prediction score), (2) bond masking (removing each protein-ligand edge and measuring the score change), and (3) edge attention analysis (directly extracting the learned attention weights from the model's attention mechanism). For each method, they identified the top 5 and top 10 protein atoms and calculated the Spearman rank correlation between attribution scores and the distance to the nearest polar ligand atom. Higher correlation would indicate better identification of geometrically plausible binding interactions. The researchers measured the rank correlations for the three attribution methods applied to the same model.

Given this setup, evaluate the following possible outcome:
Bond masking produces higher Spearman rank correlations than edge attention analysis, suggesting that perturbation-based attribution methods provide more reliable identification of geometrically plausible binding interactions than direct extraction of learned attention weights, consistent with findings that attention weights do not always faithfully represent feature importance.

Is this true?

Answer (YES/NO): NO